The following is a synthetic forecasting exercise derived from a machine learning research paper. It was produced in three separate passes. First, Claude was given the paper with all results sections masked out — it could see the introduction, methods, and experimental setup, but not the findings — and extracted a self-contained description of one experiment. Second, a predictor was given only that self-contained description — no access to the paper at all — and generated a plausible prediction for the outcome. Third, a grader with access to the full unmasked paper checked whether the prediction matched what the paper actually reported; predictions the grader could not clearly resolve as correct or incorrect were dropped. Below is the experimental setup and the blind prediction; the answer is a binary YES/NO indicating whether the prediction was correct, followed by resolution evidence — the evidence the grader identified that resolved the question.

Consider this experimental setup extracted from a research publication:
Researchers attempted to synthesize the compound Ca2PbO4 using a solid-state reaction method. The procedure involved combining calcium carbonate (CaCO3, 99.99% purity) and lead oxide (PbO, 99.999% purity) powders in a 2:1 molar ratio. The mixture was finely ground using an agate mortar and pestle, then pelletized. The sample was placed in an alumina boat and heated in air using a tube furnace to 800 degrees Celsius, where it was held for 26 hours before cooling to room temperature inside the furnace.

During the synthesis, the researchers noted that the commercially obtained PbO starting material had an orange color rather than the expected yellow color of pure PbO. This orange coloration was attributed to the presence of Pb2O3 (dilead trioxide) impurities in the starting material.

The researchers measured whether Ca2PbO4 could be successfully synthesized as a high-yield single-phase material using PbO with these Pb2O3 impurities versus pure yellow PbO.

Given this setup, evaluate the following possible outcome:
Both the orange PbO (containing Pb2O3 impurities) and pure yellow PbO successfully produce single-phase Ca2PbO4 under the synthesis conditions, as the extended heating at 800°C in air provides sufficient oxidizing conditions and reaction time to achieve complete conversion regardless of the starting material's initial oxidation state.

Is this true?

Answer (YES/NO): NO